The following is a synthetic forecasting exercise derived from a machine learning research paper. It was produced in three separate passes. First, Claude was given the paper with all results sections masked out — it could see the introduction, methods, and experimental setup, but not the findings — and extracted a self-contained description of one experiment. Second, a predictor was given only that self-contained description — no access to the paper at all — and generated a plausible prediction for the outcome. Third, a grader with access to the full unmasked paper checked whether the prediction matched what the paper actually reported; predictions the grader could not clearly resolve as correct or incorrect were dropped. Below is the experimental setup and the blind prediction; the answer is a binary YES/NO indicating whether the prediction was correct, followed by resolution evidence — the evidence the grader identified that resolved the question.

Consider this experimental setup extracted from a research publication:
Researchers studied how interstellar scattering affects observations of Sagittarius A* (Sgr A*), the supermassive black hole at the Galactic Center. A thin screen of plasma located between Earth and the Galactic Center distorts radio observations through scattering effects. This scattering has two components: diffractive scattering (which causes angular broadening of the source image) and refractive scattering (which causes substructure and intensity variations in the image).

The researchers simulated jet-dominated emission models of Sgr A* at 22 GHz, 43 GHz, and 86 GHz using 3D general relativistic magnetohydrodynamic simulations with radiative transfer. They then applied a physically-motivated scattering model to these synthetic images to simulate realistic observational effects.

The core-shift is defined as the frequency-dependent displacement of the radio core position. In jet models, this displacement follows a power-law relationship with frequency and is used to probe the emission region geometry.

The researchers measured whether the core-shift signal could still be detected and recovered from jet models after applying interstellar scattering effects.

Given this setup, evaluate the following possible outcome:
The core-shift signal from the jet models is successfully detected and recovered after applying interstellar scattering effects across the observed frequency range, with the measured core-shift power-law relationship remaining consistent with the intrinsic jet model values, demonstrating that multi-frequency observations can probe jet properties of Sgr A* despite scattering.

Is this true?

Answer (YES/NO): YES